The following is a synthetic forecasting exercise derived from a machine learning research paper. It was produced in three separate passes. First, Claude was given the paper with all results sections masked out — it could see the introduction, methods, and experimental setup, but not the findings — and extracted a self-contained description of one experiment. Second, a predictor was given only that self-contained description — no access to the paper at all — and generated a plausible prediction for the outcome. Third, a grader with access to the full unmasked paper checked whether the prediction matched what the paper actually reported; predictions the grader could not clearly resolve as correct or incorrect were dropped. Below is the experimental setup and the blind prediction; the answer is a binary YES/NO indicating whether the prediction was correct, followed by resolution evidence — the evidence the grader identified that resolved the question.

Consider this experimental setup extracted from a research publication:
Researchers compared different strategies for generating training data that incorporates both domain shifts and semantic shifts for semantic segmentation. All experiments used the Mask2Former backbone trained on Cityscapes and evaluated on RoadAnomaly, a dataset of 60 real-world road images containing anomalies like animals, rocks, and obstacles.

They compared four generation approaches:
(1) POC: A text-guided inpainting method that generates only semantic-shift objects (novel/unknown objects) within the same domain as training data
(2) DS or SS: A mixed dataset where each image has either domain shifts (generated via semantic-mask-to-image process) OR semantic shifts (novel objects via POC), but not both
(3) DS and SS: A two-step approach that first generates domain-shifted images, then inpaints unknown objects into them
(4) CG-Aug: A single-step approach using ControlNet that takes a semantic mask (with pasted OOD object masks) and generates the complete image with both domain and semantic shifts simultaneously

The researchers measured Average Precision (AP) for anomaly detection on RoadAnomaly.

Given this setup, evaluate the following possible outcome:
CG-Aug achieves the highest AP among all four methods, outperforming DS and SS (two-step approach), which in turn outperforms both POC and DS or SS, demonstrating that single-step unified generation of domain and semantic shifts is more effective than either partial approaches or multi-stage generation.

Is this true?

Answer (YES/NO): YES